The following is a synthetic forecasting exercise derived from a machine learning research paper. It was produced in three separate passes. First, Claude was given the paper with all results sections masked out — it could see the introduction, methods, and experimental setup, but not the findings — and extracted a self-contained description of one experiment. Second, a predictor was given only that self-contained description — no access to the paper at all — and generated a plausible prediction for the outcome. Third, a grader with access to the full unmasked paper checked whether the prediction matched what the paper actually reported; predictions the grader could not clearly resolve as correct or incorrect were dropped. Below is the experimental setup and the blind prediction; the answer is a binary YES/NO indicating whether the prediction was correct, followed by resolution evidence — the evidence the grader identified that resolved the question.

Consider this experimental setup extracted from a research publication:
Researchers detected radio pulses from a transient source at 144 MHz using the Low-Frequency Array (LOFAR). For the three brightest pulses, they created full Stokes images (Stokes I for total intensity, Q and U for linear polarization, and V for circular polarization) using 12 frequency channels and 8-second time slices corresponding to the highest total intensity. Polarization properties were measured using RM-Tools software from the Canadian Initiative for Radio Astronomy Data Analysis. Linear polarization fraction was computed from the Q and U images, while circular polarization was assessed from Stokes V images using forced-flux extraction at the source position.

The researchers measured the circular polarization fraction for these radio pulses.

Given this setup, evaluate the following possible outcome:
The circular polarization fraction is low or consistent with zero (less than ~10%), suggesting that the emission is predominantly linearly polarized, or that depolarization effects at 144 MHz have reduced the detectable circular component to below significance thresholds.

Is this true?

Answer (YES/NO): YES